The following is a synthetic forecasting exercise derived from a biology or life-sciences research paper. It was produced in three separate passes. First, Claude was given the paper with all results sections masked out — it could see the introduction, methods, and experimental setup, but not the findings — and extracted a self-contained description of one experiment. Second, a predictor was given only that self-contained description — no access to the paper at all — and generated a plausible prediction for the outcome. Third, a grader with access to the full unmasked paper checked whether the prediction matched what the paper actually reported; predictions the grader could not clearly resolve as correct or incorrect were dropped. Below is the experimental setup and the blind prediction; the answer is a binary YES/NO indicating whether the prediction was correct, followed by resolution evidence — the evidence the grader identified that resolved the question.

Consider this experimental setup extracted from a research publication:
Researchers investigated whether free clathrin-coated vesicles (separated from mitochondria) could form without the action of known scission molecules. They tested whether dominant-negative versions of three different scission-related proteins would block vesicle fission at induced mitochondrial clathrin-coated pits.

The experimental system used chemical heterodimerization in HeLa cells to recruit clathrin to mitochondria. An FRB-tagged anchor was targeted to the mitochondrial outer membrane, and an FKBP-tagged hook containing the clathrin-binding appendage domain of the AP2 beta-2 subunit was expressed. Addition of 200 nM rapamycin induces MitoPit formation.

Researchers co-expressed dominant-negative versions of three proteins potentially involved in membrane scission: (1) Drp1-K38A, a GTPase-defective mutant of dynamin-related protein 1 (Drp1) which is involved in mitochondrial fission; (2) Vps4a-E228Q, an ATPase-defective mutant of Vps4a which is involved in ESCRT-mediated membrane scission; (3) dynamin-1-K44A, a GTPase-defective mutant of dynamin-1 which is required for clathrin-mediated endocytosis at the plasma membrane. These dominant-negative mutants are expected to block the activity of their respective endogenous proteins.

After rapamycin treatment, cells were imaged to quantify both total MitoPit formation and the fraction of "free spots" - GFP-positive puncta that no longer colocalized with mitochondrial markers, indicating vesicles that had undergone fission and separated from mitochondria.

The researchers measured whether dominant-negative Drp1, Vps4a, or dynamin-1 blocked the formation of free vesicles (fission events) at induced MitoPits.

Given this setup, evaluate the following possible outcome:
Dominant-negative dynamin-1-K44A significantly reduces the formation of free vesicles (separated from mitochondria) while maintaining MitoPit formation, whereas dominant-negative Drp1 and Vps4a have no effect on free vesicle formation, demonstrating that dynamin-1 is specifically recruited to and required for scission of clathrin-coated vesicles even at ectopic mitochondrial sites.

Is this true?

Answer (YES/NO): NO